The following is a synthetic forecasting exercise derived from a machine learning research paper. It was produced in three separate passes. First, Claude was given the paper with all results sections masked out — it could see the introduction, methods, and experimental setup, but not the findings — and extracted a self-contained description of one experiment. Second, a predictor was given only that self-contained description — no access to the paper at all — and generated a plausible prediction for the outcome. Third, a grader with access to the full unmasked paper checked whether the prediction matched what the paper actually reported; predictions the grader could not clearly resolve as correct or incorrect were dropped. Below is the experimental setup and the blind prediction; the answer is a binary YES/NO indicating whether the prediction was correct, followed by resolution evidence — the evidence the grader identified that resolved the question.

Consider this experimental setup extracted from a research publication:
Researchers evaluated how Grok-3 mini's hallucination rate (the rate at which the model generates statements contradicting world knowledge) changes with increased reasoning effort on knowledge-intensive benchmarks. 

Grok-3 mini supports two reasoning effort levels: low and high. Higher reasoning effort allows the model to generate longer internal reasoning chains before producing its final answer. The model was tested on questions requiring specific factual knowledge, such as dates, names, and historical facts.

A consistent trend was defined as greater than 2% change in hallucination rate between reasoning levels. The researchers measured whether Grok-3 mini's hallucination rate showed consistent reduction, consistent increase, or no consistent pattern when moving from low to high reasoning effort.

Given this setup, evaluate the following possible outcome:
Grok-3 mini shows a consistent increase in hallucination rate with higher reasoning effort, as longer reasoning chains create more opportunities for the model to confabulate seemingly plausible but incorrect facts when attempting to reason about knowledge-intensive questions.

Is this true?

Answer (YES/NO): NO